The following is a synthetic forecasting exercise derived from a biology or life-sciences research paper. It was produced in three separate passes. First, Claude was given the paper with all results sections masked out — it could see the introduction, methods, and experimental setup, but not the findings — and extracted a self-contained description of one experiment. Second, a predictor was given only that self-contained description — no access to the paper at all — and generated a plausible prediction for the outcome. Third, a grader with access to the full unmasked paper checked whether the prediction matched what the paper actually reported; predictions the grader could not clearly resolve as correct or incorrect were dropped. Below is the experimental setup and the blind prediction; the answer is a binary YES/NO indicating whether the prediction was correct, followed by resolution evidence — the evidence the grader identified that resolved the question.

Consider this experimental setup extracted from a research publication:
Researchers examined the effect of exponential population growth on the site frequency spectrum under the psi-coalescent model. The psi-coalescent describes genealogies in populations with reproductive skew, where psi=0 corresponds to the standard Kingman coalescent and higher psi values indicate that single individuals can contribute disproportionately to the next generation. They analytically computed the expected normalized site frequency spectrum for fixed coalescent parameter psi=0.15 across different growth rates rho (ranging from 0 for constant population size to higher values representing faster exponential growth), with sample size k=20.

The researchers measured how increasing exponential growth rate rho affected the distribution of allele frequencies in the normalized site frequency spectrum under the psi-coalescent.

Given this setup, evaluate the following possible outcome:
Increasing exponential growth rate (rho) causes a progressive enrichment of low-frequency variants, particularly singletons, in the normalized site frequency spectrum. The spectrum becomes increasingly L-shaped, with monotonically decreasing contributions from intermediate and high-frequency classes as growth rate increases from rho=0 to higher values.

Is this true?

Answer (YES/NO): YES